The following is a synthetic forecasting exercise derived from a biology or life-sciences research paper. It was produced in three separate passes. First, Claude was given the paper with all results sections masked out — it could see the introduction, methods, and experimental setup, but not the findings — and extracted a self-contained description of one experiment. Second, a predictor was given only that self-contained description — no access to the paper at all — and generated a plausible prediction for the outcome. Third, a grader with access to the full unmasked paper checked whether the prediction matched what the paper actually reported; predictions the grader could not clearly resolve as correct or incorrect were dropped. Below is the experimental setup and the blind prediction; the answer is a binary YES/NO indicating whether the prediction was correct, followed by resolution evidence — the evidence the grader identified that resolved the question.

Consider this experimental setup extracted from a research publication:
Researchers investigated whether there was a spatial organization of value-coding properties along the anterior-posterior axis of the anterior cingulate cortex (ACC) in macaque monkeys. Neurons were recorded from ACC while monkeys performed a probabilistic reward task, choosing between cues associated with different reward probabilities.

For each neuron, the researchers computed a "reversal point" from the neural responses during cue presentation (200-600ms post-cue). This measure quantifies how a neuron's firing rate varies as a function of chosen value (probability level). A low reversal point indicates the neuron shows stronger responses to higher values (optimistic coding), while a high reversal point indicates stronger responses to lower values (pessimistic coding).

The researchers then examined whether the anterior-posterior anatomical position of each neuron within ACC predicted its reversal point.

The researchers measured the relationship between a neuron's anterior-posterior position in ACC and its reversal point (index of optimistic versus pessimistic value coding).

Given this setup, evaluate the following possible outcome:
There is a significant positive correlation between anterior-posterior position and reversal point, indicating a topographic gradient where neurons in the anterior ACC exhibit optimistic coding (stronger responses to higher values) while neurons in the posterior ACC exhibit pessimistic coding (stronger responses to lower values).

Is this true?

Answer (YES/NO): YES